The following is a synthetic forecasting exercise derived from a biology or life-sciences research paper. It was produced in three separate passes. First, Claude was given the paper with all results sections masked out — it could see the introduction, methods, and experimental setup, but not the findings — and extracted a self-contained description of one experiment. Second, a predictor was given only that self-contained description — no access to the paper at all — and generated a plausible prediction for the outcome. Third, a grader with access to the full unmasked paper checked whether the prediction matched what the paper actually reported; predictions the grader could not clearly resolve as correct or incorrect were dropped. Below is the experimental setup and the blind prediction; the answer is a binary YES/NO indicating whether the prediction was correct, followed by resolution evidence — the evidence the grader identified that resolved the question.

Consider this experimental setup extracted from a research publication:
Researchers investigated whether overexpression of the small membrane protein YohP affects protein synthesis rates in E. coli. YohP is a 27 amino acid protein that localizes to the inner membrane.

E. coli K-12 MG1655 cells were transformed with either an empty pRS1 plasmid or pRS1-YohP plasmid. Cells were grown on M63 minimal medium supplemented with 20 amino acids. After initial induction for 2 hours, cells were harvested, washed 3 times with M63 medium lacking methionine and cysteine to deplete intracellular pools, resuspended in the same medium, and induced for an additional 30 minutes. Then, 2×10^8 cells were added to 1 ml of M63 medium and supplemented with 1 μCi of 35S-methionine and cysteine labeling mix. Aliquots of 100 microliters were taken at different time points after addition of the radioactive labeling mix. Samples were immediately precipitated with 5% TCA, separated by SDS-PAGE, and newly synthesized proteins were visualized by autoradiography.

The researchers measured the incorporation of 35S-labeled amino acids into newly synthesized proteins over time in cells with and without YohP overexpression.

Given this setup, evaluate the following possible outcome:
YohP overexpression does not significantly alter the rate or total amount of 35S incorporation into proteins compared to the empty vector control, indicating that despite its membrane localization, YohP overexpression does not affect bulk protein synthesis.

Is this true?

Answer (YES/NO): NO